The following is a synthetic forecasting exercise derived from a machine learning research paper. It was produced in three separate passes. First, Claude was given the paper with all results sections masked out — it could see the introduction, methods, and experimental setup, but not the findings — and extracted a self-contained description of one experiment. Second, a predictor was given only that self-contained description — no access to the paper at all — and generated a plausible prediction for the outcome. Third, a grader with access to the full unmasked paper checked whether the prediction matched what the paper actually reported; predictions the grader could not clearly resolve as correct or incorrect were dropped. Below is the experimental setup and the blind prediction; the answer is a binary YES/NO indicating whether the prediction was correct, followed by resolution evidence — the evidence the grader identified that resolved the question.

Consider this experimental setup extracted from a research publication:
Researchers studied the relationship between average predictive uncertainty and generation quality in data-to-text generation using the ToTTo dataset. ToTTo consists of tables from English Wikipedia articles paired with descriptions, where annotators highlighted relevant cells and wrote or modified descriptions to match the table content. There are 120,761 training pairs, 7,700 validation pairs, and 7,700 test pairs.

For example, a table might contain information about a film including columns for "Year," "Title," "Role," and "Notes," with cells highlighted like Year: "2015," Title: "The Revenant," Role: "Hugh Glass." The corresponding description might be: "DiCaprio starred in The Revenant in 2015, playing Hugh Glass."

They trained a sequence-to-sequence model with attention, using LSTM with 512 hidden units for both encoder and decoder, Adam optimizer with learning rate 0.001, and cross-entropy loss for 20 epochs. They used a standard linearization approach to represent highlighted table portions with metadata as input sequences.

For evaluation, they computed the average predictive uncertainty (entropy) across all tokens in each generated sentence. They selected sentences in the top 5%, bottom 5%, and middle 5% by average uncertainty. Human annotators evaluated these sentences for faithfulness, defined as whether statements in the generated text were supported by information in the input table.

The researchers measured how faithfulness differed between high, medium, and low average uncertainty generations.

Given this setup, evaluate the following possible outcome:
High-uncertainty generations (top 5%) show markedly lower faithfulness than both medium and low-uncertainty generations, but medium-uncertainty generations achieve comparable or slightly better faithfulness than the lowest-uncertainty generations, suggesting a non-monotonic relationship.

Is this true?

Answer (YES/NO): NO